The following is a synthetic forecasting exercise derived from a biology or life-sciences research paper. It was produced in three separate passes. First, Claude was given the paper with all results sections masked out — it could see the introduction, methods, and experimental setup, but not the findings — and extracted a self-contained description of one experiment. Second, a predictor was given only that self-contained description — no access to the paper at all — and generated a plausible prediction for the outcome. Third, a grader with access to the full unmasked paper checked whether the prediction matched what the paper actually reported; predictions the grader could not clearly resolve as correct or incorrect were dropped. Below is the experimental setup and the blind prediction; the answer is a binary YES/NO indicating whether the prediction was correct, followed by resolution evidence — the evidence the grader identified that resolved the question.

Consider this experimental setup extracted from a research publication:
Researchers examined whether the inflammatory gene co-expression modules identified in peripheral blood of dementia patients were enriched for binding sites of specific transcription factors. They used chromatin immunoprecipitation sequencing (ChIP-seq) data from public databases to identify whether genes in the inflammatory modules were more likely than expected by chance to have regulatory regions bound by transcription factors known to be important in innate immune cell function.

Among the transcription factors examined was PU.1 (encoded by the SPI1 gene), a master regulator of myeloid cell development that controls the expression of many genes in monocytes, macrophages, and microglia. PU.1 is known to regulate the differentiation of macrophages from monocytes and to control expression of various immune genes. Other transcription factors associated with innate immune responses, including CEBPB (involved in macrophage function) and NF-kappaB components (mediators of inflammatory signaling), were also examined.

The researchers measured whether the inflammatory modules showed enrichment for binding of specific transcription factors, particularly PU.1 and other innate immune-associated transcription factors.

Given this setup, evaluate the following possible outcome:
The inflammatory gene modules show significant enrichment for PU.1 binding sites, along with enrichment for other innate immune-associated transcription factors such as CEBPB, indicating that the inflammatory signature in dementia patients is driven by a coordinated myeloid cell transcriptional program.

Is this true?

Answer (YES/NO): YES